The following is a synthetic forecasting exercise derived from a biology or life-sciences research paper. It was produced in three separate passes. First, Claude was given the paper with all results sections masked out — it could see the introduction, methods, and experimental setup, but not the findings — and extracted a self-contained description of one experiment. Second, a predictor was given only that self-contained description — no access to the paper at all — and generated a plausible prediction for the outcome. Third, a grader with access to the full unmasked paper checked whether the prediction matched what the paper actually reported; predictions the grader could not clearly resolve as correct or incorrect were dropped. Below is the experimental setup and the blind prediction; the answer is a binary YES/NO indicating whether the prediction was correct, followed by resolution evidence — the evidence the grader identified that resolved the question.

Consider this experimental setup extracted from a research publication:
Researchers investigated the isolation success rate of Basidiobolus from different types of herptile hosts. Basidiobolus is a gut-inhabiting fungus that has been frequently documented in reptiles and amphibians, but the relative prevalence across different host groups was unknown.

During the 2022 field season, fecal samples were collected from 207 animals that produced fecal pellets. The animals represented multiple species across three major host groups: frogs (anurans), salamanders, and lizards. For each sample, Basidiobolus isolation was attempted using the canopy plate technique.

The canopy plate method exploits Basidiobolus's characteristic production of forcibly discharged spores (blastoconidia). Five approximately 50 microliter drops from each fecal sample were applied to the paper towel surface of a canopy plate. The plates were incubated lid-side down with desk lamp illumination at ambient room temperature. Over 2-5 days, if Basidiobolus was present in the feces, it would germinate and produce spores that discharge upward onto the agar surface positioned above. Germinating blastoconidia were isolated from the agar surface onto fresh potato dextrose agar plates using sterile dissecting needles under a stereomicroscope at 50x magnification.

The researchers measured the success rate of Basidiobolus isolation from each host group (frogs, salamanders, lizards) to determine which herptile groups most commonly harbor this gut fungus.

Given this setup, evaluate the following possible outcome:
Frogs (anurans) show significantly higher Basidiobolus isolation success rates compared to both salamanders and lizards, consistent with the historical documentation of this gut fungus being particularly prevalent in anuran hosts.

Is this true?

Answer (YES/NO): NO